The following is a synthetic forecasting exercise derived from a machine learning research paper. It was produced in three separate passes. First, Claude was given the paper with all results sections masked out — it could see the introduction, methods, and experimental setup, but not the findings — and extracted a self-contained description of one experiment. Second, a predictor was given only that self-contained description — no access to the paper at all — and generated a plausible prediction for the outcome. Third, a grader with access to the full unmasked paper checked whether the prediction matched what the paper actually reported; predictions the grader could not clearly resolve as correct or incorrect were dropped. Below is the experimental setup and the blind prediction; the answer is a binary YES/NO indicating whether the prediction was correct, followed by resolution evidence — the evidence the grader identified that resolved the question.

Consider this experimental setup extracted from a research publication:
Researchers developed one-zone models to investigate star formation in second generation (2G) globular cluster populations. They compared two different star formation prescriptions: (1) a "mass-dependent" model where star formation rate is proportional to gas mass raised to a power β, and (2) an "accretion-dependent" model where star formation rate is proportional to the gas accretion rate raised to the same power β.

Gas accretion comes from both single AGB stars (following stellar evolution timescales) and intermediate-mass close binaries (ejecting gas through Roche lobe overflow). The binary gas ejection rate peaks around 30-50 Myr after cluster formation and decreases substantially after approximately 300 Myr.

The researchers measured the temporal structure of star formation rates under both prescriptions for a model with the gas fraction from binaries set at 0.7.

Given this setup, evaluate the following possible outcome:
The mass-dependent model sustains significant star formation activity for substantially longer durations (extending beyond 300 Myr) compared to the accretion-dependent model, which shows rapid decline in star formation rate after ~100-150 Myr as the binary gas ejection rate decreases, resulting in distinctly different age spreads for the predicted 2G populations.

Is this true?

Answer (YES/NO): NO